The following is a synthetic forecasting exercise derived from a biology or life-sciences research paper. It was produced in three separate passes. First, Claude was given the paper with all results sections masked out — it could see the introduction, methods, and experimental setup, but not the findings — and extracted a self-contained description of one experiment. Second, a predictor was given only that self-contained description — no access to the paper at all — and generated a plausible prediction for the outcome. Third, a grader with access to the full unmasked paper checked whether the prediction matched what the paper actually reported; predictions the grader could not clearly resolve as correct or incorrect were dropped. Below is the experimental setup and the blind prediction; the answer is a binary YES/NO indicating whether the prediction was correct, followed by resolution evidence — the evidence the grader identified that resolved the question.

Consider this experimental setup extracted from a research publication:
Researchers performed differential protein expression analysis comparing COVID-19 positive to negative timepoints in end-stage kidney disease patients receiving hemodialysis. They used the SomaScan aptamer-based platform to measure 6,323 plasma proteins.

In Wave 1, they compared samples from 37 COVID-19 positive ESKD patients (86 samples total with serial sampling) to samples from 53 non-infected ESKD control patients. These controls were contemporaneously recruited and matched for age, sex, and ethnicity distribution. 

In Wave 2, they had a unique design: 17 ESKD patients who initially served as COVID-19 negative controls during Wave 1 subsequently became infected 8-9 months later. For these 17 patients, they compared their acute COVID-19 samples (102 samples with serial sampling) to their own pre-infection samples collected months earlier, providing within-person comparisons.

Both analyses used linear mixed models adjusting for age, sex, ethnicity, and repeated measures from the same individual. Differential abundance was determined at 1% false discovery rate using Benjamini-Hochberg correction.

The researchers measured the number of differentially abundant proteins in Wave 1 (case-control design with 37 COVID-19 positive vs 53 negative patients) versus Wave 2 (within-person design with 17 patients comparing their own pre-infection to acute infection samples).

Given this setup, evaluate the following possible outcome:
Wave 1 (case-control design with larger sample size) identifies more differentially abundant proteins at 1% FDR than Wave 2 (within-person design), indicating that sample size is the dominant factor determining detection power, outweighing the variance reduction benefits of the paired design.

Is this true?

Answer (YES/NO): NO